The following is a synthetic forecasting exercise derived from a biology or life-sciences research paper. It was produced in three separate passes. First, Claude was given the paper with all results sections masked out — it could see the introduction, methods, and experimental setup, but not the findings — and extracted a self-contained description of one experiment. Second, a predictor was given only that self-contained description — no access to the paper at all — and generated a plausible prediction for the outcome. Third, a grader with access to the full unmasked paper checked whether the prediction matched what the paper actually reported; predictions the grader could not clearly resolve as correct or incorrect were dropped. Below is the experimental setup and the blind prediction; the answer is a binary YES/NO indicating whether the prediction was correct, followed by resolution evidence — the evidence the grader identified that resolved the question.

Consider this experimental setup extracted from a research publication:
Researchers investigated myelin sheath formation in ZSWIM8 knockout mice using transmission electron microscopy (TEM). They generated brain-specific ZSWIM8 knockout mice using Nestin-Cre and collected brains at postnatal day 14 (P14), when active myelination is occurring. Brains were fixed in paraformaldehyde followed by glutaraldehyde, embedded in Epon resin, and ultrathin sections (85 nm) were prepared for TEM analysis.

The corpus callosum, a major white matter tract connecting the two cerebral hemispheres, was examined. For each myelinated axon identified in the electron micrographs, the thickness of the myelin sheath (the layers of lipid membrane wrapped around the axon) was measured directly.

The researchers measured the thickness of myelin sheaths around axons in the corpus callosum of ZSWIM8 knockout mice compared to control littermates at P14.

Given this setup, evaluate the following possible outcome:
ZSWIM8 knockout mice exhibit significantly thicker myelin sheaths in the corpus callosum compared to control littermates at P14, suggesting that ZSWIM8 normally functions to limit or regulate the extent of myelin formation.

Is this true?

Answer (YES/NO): NO